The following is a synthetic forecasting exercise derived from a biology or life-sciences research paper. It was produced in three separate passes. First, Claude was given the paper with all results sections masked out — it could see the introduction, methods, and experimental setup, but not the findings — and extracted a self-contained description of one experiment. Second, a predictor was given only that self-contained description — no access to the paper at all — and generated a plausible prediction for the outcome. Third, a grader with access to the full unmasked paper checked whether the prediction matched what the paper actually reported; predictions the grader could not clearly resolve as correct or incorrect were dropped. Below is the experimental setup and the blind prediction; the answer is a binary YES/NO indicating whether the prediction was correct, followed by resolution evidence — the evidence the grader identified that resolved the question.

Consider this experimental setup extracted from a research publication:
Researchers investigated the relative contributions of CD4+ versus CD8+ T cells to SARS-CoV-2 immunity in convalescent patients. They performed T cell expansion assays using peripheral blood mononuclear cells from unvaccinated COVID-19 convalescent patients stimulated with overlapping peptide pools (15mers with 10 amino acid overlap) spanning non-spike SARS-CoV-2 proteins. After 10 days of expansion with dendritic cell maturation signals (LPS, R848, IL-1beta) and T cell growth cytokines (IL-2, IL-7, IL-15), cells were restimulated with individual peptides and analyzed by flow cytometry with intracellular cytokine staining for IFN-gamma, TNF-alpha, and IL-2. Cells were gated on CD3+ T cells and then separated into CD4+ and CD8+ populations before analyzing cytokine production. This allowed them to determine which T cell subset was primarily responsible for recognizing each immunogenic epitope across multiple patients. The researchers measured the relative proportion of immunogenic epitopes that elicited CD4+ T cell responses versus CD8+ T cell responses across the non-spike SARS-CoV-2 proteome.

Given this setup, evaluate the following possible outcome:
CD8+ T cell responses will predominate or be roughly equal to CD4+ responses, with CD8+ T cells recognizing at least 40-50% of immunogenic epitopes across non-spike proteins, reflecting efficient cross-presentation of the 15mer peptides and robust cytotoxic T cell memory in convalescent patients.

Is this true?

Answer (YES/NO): NO